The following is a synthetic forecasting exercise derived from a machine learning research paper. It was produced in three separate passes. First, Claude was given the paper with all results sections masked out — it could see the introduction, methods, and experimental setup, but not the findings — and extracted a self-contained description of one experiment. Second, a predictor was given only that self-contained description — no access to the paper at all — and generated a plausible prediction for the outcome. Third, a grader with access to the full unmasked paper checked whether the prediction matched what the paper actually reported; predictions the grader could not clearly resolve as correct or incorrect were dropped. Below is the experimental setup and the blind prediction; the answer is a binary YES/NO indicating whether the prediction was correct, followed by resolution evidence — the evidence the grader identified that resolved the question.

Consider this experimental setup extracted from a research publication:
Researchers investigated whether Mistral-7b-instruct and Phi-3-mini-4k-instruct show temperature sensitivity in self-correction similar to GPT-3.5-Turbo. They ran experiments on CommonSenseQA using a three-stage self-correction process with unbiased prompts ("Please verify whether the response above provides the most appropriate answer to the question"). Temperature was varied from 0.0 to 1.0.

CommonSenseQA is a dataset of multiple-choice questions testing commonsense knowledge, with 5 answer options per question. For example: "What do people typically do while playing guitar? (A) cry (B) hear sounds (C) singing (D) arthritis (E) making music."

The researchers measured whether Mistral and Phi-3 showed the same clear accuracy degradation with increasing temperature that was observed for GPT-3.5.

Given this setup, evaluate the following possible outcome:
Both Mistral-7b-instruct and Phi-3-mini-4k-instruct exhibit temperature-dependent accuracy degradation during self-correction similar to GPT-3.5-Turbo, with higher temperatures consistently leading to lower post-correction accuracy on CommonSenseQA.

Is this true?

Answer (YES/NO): NO